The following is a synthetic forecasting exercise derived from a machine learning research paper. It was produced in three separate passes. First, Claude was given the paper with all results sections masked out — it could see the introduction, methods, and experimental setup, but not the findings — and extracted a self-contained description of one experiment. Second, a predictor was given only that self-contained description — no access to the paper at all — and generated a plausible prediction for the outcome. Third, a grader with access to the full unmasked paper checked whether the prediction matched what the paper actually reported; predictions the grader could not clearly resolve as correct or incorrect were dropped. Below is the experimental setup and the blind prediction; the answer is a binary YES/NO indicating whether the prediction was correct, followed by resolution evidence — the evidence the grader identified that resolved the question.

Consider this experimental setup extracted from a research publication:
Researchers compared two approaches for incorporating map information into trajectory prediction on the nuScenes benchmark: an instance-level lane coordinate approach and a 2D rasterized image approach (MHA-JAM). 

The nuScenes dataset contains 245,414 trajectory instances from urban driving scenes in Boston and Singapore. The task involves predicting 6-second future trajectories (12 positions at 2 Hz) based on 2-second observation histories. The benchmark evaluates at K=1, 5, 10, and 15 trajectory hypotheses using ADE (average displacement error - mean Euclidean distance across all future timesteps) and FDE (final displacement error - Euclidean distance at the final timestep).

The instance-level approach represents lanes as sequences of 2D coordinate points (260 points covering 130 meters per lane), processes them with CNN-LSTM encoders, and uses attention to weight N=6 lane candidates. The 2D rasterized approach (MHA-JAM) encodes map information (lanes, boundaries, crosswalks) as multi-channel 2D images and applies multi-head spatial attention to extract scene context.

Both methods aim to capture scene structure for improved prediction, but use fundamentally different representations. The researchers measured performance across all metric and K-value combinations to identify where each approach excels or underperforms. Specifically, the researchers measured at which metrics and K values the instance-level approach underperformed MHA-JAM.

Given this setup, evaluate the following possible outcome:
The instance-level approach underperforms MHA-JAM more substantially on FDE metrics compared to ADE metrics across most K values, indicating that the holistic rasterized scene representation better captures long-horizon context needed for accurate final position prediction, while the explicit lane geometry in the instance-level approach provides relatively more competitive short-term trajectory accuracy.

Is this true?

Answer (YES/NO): NO